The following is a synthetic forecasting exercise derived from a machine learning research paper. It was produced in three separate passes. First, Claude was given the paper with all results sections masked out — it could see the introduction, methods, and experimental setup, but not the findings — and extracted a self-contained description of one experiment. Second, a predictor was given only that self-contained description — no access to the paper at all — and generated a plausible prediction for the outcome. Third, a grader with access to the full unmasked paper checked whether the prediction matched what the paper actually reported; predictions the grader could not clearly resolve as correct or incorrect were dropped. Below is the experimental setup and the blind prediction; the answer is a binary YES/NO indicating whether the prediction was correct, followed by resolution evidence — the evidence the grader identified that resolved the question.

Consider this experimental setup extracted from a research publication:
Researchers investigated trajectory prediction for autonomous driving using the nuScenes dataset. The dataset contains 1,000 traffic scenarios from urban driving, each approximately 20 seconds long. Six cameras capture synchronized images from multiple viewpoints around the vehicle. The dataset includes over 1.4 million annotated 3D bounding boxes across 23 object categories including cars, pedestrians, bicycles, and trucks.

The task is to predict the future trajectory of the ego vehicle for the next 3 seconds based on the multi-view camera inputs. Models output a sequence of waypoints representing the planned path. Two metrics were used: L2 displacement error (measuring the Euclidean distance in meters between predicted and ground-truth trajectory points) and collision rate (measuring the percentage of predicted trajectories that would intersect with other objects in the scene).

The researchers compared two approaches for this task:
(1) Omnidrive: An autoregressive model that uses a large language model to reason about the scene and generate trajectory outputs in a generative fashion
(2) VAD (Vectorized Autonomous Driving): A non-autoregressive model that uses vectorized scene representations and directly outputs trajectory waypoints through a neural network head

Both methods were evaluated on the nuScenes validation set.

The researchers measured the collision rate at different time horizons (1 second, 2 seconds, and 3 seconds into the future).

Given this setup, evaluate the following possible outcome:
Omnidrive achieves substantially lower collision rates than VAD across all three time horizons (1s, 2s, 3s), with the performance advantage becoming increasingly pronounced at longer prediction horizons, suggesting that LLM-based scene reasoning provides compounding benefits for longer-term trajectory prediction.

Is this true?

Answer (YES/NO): NO